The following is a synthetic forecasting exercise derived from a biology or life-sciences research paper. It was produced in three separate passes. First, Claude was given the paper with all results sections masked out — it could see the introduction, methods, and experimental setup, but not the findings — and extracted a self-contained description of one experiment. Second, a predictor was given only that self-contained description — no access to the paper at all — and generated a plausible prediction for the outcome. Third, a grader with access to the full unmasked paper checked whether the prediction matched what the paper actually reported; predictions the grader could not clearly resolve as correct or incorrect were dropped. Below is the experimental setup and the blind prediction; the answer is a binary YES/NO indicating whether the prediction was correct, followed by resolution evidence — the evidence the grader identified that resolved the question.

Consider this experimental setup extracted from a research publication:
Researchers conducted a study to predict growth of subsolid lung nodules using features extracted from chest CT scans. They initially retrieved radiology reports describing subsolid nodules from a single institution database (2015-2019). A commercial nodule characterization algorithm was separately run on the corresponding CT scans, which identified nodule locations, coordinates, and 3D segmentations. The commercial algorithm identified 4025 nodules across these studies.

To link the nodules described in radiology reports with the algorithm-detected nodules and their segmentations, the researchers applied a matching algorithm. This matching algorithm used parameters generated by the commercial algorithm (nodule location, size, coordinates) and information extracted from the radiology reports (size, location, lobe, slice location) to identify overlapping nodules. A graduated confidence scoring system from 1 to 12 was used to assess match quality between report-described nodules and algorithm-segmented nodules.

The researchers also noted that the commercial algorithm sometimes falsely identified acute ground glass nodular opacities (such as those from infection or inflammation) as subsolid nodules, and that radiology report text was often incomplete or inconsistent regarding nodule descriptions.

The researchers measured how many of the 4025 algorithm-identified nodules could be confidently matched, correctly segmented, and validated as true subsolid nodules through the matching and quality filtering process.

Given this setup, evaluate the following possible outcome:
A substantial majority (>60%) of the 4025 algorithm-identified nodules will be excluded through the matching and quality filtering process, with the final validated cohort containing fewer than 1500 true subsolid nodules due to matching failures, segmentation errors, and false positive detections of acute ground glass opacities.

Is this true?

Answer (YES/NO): YES